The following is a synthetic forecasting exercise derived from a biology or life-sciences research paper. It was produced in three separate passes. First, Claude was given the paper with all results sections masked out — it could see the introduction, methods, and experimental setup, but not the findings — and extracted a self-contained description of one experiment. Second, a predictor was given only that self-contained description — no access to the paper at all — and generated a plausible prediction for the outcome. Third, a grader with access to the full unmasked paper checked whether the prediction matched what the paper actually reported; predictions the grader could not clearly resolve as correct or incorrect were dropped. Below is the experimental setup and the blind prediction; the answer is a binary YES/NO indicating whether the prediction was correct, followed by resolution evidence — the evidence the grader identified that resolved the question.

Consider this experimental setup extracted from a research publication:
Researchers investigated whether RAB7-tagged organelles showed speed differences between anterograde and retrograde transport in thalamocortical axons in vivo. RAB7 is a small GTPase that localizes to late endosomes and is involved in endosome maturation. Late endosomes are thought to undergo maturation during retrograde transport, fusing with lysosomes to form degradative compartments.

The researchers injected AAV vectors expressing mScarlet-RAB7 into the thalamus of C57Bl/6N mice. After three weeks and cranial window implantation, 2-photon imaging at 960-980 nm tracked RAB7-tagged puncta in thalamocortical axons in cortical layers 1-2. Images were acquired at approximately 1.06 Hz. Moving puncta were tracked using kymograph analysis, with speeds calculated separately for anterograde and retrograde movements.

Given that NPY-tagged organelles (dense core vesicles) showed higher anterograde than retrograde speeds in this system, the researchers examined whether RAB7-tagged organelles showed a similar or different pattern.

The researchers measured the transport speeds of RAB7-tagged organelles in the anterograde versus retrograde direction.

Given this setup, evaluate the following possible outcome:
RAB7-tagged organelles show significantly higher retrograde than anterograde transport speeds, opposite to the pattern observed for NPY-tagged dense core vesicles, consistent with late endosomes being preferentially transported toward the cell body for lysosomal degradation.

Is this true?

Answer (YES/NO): NO